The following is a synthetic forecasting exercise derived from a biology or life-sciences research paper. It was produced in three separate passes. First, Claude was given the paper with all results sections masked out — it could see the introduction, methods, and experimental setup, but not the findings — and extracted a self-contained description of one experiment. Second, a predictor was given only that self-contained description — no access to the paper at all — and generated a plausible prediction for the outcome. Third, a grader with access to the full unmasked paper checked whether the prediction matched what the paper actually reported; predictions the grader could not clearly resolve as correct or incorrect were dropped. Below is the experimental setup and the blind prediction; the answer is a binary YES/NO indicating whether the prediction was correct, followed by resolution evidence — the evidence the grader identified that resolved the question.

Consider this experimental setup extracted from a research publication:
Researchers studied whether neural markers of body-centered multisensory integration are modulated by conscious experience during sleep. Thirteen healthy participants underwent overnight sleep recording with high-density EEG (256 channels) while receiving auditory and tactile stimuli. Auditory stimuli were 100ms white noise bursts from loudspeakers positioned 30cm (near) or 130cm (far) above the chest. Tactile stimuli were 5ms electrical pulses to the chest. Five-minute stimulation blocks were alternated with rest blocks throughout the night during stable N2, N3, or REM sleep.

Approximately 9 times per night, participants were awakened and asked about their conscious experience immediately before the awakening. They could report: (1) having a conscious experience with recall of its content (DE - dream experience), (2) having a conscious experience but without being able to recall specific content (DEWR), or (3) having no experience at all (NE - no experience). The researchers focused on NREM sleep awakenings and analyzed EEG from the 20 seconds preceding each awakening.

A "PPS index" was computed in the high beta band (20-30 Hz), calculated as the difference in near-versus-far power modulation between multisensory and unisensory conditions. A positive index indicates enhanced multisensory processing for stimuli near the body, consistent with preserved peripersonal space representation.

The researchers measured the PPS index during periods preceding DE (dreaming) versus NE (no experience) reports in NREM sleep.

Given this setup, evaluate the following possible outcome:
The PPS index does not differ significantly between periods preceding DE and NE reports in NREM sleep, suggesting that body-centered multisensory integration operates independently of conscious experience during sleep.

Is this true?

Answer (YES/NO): NO